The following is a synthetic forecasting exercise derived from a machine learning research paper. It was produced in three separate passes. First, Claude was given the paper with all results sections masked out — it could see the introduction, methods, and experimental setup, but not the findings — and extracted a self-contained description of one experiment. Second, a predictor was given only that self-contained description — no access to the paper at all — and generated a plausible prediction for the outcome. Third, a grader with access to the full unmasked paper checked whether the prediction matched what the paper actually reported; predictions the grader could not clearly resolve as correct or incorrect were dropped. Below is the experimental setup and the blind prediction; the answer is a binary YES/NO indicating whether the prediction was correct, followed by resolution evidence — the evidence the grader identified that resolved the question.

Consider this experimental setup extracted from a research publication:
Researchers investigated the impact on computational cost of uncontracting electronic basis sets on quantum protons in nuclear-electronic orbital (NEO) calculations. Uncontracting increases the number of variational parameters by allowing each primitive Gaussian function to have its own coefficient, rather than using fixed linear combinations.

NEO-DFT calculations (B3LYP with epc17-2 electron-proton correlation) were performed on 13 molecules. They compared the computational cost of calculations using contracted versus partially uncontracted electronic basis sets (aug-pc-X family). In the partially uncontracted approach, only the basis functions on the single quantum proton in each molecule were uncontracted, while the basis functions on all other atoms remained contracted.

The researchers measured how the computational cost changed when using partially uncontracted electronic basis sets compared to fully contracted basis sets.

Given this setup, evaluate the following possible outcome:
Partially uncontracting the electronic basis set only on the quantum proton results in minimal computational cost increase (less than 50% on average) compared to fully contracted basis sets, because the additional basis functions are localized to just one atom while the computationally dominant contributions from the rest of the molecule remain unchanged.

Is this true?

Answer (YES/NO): YES